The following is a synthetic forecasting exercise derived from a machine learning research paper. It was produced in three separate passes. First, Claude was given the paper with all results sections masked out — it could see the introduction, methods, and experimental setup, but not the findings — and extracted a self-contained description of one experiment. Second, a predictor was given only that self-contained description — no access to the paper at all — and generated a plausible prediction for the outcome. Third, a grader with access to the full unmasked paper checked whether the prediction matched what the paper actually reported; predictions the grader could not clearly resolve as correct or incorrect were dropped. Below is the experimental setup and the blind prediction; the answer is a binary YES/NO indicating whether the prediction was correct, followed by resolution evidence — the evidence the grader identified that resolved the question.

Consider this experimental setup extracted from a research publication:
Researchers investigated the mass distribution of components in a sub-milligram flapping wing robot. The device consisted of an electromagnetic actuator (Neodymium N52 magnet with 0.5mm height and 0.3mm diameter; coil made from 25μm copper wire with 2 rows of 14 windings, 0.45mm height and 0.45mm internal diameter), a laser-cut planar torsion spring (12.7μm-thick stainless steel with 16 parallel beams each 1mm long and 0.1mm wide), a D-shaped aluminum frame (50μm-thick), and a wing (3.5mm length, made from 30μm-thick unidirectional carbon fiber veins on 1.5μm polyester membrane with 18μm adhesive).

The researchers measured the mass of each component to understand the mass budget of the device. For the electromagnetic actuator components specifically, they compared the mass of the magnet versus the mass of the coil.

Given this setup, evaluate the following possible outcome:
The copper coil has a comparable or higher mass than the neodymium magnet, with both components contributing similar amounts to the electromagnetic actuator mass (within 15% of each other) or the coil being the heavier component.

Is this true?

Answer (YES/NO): YES